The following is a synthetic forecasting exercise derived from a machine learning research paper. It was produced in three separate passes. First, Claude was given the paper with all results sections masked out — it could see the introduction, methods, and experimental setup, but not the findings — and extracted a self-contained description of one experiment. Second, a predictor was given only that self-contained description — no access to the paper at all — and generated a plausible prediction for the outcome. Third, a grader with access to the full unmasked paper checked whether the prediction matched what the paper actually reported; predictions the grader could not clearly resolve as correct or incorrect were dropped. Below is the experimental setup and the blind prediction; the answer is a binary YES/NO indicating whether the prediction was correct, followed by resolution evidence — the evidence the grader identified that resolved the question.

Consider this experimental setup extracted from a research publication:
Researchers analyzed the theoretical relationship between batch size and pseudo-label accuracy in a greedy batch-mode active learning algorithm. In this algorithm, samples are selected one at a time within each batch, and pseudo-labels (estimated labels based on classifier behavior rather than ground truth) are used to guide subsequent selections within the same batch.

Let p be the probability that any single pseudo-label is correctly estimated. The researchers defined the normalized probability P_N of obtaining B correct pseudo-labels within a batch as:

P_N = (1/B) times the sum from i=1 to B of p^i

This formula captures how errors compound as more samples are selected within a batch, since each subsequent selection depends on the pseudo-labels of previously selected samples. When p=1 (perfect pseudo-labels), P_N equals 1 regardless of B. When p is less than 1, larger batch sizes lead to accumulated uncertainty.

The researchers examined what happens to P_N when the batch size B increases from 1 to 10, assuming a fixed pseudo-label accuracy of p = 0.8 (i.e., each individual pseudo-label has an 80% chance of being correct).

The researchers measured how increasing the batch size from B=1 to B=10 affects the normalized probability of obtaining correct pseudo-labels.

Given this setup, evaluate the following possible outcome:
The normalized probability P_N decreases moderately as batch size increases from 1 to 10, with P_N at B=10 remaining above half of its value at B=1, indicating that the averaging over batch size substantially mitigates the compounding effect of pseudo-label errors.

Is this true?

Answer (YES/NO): NO